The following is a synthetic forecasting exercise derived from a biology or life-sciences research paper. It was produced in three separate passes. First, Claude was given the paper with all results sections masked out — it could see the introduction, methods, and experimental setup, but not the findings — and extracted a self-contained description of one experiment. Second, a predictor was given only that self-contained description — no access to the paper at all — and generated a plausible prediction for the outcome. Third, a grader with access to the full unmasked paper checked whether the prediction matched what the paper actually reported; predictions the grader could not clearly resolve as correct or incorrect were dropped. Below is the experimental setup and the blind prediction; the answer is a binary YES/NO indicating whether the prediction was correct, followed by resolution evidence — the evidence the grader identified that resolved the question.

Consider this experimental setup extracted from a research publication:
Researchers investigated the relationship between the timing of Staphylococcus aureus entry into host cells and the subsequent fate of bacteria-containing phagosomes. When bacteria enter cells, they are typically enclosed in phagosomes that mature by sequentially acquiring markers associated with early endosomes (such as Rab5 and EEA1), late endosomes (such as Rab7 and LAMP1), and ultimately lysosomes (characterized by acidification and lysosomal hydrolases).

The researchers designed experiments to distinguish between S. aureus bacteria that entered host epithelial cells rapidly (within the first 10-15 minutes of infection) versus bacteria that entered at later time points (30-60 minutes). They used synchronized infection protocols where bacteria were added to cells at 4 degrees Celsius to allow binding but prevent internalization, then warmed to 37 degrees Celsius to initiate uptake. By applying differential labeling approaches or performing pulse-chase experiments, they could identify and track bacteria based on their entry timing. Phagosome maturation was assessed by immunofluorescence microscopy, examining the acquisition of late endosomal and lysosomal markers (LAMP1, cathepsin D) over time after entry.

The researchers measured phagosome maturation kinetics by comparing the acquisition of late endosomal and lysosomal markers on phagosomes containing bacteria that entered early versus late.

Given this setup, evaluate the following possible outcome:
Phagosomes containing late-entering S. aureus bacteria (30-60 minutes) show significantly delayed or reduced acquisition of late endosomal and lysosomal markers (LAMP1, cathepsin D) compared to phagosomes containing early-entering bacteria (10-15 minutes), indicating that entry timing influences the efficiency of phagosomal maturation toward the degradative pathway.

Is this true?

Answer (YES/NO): YES